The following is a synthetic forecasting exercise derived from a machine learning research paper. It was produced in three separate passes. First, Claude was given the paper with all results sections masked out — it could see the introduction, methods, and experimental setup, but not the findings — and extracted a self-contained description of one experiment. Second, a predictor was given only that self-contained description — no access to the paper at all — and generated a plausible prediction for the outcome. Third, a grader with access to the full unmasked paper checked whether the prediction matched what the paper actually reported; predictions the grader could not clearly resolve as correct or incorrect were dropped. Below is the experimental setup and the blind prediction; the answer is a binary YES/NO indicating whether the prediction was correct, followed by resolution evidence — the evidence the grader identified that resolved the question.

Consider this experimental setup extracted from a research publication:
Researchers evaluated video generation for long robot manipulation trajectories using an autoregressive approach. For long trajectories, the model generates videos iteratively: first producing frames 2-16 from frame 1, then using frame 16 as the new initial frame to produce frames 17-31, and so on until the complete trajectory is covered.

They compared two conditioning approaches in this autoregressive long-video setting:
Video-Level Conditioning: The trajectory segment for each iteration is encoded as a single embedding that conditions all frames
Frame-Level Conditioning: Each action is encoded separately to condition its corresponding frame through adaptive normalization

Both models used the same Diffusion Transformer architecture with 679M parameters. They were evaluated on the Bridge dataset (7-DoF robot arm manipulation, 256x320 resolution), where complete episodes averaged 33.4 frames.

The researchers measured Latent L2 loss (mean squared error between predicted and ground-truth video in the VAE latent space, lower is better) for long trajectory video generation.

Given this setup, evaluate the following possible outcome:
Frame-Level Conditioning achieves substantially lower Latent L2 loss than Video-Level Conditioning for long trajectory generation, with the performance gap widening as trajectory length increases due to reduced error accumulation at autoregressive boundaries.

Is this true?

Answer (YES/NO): NO